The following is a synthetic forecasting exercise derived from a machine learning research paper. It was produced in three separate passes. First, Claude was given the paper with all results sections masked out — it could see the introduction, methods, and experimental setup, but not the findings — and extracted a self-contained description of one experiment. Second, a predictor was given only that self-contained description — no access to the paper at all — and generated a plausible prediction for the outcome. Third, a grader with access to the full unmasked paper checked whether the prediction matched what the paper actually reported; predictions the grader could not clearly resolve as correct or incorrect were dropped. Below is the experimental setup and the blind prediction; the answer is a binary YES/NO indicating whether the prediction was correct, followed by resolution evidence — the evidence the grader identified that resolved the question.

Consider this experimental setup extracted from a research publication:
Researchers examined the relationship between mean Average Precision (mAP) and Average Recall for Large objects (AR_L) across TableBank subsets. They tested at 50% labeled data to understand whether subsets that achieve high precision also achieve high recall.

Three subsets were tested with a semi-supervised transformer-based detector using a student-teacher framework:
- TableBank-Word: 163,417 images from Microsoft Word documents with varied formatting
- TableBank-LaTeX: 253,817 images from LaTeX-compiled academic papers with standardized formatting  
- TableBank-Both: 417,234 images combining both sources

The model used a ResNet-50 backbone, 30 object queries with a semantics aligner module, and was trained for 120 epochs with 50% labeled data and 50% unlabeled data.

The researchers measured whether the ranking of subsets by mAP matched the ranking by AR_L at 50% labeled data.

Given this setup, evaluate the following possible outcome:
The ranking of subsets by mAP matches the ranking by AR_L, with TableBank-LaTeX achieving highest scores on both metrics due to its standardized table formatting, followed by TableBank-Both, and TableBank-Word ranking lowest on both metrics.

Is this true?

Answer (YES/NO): NO